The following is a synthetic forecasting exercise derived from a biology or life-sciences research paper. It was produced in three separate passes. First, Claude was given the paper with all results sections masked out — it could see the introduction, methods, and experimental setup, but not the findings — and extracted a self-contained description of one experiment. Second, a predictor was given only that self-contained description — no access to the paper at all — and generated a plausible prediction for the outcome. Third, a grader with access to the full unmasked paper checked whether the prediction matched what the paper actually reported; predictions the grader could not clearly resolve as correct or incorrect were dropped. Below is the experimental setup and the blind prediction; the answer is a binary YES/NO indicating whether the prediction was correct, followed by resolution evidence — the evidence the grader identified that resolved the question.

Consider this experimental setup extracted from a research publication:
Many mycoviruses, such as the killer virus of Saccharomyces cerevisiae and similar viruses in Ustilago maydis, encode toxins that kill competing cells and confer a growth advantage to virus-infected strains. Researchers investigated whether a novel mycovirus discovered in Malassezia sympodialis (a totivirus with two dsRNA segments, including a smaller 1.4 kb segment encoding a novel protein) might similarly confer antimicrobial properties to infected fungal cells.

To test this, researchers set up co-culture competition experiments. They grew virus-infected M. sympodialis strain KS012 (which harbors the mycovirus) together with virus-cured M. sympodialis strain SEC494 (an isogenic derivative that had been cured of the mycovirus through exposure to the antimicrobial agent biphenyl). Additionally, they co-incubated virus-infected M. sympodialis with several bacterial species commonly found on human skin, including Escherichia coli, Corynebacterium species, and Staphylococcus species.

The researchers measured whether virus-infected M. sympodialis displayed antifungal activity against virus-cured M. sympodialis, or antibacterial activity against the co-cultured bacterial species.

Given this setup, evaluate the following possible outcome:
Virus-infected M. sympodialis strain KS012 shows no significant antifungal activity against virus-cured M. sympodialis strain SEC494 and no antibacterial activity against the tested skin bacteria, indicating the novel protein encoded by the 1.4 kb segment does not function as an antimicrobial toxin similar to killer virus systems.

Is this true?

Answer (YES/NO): YES